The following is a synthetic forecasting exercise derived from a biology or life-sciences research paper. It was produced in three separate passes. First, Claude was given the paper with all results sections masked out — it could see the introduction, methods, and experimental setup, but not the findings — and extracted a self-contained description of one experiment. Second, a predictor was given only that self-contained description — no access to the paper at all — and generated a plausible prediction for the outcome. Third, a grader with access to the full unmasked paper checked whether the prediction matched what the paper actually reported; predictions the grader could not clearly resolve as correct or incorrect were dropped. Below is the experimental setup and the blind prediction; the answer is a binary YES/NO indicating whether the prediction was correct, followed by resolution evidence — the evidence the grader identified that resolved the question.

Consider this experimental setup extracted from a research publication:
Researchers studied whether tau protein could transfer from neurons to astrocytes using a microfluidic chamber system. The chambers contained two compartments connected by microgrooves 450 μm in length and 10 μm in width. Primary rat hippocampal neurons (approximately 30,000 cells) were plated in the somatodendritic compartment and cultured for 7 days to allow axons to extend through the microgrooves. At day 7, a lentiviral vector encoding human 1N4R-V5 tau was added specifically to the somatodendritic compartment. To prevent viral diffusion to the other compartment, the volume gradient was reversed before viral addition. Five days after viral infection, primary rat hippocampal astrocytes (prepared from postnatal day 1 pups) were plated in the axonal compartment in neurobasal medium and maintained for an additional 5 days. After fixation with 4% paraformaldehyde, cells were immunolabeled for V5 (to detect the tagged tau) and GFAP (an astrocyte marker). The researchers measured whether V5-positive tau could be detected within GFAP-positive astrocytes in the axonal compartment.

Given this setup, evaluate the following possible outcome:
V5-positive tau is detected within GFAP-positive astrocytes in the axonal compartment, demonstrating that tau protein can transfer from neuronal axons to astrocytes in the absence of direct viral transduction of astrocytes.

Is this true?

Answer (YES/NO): YES